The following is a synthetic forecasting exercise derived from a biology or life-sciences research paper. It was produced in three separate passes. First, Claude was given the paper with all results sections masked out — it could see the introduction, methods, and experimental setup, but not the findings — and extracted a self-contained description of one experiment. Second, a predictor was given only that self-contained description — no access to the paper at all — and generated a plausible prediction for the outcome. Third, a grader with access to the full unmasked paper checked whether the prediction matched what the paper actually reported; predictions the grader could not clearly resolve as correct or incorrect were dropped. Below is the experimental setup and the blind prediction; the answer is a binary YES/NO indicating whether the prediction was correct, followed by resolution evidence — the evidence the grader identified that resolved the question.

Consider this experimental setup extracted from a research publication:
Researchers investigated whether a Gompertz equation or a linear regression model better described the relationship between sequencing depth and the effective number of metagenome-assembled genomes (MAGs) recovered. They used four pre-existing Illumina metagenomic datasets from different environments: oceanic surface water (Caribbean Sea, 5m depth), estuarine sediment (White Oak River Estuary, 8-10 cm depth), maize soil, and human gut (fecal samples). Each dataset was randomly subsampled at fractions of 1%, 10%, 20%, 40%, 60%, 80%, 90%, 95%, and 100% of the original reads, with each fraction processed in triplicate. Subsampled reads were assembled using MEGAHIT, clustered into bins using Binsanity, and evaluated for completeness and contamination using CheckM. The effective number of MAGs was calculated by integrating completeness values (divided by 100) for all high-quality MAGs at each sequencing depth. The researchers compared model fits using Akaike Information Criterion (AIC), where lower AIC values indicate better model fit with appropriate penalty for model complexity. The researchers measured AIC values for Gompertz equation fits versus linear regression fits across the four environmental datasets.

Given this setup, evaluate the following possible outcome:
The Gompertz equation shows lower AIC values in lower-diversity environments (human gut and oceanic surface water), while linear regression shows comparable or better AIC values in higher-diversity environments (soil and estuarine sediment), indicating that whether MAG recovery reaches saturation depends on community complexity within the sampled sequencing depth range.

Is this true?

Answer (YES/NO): NO